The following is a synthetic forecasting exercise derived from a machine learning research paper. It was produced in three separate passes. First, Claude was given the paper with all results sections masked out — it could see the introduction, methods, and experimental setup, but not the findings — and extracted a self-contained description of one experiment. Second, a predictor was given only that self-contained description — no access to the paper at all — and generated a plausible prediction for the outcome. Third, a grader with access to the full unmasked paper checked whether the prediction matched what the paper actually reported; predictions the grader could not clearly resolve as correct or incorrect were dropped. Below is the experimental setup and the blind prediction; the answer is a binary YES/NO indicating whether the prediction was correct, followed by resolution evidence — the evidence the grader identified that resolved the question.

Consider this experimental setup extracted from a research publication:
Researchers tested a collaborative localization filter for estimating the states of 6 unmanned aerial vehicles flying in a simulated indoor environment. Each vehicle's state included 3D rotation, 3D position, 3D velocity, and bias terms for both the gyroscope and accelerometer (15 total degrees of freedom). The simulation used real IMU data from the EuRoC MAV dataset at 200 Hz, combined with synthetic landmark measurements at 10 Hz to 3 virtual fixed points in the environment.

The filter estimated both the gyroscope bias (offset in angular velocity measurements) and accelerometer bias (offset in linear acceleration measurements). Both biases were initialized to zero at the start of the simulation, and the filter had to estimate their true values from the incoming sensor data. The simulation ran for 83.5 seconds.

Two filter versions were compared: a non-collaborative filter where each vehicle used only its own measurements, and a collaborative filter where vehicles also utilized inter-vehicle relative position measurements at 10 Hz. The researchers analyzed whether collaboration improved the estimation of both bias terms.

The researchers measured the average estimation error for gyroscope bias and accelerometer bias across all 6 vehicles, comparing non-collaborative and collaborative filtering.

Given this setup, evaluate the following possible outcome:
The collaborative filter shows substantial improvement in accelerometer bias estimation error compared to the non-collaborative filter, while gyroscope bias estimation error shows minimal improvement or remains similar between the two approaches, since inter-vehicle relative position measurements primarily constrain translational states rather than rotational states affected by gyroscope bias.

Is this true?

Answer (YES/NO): YES